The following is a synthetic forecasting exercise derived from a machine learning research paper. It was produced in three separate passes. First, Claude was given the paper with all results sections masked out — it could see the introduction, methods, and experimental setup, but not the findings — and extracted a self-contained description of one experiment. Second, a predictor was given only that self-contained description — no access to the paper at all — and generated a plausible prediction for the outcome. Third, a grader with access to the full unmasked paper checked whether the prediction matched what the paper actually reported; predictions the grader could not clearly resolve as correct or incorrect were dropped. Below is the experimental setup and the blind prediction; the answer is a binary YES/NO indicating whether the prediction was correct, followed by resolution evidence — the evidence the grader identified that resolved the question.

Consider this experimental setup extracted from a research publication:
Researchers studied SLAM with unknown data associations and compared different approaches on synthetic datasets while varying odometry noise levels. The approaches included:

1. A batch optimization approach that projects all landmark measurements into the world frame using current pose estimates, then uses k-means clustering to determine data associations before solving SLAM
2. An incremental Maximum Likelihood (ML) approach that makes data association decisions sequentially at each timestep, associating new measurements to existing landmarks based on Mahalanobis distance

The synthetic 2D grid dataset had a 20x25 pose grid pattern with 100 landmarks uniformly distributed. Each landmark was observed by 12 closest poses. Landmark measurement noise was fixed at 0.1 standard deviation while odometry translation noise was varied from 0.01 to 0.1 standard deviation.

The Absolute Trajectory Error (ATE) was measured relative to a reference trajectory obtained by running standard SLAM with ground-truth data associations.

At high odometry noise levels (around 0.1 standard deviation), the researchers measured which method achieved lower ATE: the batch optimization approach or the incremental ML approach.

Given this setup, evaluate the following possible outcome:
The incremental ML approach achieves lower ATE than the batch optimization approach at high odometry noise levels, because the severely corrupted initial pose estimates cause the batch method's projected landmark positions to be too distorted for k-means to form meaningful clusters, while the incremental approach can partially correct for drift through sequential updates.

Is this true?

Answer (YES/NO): YES